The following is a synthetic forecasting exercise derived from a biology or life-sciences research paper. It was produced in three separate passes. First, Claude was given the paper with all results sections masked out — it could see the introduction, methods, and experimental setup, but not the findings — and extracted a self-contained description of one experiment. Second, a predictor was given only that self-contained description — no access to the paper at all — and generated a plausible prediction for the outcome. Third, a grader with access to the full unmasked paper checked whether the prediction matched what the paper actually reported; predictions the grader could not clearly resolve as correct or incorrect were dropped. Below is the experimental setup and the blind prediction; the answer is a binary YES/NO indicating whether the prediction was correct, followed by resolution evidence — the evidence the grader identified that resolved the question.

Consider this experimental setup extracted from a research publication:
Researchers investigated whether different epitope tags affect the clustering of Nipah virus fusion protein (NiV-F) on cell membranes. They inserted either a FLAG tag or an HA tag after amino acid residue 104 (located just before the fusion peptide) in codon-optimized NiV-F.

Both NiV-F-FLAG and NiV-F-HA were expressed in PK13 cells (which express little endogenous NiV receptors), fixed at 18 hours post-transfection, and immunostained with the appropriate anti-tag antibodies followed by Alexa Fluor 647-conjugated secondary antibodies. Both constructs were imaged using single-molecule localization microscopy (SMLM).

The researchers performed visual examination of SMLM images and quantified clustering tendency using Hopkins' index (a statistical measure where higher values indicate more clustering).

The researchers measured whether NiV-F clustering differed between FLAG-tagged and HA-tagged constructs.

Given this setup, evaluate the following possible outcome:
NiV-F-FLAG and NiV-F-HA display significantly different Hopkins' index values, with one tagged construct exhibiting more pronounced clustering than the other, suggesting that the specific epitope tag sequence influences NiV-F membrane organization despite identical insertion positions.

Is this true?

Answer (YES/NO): NO